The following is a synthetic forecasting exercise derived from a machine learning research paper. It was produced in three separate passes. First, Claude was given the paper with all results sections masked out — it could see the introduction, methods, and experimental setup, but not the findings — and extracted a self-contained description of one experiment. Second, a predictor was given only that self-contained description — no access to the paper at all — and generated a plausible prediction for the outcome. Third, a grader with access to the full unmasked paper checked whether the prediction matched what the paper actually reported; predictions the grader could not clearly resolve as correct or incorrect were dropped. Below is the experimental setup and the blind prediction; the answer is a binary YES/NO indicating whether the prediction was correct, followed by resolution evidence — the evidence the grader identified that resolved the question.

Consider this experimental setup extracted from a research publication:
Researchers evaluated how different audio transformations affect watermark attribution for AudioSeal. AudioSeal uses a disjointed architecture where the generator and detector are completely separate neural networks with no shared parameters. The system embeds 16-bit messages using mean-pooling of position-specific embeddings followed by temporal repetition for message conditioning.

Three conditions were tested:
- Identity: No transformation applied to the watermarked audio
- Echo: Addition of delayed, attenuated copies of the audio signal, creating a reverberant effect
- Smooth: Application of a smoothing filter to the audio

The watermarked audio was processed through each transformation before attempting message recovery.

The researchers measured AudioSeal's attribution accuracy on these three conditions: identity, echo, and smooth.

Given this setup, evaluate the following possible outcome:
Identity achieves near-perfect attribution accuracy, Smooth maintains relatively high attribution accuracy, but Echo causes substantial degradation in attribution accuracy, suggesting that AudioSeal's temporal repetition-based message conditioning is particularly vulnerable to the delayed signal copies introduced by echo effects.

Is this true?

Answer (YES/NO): NO